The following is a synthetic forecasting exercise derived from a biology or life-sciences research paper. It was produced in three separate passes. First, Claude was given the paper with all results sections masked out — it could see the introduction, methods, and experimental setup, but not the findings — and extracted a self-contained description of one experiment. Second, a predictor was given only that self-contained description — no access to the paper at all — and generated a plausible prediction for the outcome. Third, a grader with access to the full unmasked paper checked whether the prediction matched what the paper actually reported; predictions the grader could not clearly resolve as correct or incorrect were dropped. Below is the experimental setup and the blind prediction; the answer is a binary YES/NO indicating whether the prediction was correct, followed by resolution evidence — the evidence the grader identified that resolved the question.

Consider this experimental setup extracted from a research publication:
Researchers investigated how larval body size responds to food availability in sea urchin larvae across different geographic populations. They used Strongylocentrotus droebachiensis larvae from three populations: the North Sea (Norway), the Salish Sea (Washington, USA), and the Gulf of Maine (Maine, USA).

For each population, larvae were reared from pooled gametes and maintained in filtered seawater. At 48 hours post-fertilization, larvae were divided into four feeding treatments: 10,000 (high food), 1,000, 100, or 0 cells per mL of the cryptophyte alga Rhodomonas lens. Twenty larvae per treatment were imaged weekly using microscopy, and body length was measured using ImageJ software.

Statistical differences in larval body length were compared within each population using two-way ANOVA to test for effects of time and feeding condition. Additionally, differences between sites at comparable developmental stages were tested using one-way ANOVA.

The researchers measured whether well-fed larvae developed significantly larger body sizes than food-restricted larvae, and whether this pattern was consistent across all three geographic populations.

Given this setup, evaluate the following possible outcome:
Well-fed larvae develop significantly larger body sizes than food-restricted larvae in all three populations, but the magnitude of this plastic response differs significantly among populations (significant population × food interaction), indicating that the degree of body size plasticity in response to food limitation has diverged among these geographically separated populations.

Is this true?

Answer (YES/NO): NO